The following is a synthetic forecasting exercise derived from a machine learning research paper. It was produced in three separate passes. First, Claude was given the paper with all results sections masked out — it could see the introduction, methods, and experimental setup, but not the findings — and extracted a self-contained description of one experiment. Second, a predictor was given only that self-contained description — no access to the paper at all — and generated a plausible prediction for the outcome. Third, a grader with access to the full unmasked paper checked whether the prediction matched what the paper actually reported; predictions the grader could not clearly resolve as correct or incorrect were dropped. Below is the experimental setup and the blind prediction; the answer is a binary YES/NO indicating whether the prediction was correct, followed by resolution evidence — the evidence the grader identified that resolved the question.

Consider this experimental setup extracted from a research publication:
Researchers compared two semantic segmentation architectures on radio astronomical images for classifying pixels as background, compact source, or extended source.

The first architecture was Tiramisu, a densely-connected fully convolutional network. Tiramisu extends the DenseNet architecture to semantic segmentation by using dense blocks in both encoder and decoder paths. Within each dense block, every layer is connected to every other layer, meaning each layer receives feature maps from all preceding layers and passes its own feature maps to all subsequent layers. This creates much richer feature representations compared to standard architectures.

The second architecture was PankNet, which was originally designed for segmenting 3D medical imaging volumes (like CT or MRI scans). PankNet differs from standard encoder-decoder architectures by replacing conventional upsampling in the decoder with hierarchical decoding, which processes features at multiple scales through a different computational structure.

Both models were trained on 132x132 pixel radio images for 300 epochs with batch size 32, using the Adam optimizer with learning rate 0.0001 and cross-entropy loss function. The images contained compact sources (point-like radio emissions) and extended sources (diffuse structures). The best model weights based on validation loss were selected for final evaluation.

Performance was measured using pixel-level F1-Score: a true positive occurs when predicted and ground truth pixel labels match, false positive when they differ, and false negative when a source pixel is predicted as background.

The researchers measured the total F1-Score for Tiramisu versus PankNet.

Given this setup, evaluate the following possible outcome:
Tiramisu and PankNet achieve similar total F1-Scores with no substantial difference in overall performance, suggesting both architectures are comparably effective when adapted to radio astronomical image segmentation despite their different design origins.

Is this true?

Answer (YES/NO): NO